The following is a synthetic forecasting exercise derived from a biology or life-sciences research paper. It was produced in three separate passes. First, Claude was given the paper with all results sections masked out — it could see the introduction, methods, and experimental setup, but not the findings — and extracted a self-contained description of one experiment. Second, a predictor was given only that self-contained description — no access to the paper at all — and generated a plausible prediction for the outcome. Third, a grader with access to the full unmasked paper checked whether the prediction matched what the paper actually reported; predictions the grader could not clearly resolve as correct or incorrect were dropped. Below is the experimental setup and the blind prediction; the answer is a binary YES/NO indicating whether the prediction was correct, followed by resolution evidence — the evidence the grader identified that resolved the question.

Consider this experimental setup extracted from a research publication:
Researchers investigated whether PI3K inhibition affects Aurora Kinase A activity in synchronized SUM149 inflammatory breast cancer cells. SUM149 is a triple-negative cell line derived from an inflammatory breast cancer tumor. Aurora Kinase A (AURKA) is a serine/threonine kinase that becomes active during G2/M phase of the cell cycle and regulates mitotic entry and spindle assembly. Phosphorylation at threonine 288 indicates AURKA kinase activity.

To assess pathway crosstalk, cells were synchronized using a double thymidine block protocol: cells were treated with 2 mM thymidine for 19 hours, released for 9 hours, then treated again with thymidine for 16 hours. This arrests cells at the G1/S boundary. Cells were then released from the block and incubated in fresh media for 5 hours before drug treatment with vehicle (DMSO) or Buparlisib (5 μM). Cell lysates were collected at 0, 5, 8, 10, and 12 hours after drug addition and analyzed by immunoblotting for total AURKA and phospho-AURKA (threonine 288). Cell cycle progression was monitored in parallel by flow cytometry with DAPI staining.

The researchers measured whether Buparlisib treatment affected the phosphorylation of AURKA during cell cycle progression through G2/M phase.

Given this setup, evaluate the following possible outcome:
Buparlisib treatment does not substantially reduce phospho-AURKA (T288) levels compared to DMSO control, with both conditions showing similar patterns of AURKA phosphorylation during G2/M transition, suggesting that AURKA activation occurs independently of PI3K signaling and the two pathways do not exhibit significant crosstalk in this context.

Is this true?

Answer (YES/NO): YES